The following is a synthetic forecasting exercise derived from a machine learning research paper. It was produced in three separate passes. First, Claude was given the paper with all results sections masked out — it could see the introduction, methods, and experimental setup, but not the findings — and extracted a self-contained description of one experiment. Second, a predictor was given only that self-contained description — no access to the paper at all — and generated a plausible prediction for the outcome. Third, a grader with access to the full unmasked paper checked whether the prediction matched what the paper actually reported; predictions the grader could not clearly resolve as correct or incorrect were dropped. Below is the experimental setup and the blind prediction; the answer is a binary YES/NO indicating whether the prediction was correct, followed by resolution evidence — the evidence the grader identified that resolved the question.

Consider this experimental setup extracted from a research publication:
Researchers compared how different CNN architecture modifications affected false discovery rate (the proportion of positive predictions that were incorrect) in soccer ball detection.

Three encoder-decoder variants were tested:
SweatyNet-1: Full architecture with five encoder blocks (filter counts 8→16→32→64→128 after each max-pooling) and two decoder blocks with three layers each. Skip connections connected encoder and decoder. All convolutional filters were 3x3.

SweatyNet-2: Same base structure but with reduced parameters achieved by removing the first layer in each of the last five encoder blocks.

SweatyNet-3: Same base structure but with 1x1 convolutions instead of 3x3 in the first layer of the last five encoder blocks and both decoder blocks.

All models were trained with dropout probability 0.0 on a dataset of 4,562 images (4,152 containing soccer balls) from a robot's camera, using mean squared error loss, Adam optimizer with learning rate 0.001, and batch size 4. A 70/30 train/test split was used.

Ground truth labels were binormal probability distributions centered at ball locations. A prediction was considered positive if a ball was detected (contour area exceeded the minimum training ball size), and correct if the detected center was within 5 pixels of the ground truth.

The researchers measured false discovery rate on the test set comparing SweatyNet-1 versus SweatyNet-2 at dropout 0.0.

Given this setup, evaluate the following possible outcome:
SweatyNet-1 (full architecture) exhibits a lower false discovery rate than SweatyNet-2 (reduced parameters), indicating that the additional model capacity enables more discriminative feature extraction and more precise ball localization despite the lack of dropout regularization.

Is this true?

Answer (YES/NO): YES